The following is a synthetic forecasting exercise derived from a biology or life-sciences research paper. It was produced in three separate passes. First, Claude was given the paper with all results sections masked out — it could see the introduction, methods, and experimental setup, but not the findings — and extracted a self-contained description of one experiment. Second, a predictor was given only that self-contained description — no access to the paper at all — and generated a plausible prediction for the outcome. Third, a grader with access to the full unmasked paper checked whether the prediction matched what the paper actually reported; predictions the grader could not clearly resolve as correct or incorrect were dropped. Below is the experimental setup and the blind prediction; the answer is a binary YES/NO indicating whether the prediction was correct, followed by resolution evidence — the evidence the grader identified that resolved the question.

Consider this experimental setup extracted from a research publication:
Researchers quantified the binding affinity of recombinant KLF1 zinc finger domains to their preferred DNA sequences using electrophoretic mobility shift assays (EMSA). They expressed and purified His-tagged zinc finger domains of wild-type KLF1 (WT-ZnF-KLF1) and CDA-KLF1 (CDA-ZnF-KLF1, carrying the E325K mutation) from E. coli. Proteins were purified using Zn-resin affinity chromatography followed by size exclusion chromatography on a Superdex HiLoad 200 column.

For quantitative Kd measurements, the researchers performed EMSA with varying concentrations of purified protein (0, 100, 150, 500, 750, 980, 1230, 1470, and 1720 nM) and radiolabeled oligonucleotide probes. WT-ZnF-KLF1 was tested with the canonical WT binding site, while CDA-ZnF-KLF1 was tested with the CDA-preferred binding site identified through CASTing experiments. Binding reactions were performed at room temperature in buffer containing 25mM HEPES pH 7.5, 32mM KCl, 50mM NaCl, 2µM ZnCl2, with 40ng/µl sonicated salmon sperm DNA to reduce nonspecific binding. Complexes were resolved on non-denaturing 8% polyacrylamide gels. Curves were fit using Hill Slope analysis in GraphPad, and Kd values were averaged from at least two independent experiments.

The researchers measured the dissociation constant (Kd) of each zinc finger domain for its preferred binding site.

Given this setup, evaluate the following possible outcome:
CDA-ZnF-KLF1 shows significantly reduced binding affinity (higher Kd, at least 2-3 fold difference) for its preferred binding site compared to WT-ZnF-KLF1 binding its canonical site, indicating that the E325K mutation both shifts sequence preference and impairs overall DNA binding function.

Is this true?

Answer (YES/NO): NO